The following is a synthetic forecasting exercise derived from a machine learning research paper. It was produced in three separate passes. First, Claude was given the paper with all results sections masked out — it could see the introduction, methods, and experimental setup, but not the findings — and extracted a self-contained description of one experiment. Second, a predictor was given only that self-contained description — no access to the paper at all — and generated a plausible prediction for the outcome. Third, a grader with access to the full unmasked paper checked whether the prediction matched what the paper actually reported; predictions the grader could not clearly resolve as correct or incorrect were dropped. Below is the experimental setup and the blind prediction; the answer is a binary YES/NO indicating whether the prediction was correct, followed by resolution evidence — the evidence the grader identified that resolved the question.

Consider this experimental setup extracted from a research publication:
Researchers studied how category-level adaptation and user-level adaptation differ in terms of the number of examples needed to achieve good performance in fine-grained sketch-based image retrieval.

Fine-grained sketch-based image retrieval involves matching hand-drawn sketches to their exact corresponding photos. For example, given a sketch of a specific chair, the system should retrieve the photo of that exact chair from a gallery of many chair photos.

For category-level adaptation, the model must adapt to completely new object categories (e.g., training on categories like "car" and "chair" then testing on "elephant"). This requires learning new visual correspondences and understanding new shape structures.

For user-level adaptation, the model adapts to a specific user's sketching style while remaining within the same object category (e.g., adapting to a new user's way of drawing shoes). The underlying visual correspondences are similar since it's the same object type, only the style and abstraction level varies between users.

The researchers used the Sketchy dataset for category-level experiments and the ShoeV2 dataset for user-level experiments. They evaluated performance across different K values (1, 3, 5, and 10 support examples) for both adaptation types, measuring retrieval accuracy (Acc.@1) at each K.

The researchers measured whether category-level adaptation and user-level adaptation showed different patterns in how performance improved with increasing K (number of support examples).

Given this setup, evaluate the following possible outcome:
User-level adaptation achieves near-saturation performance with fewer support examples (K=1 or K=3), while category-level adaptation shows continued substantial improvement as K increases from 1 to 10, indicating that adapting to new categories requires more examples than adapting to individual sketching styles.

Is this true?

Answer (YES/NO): NO